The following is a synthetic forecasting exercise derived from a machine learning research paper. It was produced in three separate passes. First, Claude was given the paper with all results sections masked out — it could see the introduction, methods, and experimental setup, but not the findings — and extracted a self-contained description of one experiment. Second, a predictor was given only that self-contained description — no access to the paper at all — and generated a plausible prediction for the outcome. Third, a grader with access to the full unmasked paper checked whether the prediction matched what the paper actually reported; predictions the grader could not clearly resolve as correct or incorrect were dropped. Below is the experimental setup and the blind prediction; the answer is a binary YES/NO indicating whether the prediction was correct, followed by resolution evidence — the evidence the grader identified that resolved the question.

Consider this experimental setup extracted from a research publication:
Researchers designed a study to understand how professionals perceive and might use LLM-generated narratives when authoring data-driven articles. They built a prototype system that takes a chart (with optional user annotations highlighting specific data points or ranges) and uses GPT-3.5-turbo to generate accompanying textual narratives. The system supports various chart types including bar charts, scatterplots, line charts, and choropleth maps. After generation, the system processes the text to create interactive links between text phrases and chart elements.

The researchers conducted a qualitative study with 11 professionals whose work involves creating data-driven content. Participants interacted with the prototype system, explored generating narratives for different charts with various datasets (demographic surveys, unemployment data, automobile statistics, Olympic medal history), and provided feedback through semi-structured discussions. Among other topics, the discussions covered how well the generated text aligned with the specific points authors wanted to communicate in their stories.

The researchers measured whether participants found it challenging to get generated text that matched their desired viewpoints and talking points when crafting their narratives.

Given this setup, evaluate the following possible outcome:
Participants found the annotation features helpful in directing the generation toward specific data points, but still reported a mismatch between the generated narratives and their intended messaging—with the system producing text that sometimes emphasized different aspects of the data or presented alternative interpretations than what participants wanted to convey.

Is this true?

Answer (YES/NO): NO